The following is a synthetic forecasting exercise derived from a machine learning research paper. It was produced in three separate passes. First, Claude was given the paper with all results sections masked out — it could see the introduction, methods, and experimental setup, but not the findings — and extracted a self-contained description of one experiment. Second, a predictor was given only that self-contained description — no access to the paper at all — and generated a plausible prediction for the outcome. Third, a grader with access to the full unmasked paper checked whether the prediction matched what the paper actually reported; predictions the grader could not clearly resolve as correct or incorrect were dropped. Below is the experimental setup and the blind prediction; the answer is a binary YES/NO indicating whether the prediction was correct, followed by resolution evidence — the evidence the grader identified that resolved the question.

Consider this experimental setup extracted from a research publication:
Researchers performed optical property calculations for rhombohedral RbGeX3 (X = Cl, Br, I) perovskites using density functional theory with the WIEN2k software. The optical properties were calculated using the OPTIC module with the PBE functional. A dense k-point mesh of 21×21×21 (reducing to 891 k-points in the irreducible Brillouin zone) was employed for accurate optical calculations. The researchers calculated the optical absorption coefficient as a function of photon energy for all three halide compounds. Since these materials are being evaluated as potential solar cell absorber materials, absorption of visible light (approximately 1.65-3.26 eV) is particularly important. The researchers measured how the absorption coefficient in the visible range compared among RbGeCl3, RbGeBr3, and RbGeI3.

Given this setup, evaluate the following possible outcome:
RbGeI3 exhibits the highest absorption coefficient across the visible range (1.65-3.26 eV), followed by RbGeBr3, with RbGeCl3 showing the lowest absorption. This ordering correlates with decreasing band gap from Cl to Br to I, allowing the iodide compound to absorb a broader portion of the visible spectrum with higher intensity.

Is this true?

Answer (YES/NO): YES